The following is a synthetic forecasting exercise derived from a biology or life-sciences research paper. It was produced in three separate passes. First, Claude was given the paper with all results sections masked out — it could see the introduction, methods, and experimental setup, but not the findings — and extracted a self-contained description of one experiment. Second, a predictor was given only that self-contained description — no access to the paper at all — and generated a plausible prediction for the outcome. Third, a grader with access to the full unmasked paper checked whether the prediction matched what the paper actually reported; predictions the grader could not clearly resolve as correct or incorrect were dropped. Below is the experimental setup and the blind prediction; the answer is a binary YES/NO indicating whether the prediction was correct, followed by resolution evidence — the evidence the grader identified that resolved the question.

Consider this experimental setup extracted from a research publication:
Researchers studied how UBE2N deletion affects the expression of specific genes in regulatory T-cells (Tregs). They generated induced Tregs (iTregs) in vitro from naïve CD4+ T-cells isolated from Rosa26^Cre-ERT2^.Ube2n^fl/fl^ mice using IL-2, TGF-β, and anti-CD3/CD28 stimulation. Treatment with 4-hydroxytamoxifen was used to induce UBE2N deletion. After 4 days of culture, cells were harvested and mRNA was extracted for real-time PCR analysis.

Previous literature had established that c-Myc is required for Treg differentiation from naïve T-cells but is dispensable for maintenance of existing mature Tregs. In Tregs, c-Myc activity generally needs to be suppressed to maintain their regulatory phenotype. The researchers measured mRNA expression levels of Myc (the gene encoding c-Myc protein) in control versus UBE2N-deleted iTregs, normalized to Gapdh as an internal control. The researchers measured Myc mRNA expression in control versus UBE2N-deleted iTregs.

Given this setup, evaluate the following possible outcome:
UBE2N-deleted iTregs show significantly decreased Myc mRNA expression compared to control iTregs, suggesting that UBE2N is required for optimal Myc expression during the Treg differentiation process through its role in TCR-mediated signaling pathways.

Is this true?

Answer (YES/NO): NO